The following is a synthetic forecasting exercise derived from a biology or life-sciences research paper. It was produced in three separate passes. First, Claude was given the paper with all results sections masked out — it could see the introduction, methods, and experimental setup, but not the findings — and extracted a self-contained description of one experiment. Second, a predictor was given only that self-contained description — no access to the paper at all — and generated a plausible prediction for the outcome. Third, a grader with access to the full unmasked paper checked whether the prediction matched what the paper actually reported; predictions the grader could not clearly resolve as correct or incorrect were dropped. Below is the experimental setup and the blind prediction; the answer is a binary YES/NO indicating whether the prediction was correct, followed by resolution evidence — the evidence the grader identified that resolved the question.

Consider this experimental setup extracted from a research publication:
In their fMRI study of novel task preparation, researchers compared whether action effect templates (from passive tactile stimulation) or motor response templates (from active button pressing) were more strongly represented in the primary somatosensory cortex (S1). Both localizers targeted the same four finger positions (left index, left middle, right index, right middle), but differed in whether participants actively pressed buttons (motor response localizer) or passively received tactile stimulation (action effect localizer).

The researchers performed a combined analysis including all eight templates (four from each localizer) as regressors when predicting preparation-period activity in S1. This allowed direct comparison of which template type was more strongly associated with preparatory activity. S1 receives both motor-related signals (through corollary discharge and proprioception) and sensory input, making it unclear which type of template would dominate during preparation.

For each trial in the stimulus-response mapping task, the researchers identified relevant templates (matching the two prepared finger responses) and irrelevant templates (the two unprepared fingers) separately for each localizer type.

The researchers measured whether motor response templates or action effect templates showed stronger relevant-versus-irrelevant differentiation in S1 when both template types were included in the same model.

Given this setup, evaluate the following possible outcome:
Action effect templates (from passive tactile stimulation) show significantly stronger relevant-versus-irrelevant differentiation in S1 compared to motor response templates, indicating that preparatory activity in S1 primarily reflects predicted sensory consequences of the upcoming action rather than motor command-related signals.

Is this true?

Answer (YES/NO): NO